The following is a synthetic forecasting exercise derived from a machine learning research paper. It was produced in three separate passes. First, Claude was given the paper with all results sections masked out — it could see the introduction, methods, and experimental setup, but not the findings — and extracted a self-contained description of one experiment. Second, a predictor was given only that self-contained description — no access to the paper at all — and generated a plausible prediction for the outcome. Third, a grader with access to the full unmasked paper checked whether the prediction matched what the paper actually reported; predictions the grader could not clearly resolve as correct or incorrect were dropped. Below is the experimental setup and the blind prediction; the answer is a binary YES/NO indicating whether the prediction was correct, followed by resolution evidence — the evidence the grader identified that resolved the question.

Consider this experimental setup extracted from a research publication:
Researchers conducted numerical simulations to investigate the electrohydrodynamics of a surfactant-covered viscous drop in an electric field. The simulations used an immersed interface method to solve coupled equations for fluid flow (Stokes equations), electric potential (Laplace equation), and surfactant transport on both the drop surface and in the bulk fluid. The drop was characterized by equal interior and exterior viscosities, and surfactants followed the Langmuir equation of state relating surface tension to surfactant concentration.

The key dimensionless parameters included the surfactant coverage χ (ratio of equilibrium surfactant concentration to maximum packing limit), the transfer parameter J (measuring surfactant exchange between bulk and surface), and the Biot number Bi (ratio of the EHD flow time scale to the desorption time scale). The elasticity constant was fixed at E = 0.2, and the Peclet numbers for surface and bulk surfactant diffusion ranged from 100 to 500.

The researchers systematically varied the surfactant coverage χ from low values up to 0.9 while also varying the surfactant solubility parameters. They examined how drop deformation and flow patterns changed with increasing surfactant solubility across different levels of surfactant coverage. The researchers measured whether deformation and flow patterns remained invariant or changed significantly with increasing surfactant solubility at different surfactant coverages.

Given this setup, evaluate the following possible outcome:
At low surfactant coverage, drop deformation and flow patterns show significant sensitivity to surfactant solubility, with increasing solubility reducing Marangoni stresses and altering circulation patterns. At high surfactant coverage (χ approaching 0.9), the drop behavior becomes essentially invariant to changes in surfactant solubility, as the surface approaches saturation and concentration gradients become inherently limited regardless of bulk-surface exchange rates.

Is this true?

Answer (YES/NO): NO